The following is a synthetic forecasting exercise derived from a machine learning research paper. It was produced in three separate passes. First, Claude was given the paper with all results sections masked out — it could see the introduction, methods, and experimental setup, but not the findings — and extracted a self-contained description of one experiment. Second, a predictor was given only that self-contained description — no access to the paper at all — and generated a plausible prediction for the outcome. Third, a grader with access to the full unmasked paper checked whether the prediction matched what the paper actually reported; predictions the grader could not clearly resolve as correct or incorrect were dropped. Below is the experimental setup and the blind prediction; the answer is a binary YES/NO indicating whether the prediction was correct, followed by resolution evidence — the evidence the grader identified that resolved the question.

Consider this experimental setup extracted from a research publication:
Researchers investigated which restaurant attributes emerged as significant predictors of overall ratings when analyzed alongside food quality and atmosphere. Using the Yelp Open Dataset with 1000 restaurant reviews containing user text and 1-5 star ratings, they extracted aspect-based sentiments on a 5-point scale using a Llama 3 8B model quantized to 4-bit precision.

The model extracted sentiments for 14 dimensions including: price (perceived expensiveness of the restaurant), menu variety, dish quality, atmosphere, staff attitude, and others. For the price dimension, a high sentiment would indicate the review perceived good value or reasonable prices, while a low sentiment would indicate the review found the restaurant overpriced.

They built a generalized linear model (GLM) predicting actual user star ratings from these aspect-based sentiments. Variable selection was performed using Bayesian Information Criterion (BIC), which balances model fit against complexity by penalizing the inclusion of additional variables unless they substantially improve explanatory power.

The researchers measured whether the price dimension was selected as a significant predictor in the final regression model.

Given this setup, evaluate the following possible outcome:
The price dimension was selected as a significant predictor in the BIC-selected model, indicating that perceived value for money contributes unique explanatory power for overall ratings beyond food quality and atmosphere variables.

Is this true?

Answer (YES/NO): NO